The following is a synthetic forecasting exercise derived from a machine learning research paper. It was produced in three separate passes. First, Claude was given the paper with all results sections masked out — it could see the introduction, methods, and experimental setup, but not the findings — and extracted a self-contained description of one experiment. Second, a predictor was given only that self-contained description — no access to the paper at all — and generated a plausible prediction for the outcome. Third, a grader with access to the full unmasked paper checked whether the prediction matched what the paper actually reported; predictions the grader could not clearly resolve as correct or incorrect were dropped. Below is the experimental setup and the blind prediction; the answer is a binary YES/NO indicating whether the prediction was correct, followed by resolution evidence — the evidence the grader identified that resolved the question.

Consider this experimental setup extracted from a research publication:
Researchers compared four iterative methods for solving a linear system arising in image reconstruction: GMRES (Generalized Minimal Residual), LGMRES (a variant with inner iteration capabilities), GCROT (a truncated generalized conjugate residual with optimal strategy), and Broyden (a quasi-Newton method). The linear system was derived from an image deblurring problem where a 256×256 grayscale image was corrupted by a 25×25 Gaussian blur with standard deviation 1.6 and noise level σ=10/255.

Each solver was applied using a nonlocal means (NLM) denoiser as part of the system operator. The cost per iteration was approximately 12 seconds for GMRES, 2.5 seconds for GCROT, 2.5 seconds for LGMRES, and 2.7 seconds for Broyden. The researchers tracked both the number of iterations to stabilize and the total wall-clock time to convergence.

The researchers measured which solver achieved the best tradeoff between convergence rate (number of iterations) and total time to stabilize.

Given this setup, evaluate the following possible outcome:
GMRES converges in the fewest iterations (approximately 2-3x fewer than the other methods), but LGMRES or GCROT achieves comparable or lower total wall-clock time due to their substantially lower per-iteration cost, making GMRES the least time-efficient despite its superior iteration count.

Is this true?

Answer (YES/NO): NO